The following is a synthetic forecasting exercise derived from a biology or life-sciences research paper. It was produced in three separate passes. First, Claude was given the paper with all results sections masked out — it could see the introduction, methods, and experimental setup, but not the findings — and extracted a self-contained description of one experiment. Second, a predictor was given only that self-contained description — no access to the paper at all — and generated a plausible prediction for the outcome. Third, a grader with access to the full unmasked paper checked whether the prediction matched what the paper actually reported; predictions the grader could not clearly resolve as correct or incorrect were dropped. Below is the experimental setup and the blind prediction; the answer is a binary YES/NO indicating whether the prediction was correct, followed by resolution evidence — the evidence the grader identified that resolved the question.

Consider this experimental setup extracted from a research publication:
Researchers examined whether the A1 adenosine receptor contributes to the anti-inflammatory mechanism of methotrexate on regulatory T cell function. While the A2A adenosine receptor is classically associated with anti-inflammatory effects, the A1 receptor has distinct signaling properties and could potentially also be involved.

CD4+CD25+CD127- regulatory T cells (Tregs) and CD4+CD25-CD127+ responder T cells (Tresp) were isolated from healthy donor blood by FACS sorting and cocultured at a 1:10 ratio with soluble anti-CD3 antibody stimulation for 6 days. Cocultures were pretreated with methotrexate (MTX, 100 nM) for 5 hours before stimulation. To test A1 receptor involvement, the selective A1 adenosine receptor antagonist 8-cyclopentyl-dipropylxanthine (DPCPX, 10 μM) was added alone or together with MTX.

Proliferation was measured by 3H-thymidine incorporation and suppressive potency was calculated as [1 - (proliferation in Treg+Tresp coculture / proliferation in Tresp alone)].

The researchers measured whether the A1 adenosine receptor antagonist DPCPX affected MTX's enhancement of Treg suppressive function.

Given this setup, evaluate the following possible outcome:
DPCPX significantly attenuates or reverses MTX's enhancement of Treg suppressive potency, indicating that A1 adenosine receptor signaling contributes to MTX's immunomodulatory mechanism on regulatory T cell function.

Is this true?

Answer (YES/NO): NO